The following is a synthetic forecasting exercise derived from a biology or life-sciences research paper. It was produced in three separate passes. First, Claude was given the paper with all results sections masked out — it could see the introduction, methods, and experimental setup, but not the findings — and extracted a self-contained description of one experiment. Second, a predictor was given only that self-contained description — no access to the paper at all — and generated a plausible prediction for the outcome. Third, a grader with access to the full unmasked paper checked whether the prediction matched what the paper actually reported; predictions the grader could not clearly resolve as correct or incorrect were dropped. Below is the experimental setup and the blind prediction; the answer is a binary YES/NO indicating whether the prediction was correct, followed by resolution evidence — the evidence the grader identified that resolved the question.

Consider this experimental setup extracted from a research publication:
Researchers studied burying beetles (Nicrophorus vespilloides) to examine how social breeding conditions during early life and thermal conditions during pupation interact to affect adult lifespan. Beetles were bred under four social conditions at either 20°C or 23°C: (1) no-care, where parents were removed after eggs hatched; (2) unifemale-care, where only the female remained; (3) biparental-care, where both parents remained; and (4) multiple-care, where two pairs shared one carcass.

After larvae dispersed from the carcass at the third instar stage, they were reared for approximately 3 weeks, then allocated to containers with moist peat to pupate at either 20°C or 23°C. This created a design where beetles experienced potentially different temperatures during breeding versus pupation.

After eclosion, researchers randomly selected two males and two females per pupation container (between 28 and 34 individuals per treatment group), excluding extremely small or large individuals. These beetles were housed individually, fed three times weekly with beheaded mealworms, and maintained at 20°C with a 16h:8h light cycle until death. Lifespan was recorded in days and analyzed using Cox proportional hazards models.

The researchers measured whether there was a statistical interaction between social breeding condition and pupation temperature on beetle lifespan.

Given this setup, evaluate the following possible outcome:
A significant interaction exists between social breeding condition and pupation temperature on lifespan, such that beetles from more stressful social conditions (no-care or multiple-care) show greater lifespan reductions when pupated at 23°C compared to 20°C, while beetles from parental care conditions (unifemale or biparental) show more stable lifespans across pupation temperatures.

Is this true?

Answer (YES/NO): NO